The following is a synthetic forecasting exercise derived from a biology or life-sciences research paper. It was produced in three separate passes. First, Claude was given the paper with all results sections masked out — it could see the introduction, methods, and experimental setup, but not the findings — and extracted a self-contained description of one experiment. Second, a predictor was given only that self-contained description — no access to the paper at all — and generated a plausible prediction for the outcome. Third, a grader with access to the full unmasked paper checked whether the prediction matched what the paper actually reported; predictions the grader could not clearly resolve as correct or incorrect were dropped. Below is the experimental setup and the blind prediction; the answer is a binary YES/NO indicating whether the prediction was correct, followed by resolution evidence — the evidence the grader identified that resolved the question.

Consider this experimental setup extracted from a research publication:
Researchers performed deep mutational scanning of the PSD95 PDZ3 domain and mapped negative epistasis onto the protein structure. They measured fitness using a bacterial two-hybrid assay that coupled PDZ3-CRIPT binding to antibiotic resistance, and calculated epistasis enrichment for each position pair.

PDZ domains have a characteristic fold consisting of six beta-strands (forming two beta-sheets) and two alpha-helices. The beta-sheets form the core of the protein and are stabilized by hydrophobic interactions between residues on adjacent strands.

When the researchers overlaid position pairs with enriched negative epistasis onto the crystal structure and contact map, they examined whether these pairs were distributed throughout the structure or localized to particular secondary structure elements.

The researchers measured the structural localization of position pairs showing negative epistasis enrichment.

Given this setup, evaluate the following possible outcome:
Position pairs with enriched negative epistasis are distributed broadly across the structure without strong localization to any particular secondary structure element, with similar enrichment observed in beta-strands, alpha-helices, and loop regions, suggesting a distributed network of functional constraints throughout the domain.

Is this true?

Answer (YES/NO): NO